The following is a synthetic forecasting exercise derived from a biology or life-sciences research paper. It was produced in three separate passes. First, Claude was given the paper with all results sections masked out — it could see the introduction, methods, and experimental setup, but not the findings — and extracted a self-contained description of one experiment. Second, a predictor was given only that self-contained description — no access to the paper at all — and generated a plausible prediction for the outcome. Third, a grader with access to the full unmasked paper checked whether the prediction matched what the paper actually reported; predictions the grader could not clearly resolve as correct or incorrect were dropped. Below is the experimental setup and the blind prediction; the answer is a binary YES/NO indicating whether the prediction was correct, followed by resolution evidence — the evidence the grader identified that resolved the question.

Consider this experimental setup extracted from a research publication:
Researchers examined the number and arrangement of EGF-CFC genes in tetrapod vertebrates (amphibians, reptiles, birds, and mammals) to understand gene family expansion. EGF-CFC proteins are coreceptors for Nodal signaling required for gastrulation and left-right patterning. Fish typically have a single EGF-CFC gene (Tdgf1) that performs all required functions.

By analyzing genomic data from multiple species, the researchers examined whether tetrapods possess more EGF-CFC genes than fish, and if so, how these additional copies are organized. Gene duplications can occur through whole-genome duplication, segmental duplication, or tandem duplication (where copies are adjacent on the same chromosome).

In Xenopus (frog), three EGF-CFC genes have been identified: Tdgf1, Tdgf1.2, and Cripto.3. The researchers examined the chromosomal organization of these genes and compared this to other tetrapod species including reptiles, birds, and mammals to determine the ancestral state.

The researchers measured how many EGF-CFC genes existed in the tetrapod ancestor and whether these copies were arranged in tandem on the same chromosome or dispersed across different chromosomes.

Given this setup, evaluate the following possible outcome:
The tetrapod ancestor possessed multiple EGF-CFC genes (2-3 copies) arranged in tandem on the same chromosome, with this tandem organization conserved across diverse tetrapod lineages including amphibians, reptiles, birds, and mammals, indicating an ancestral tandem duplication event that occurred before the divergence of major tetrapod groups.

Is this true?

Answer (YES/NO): NO